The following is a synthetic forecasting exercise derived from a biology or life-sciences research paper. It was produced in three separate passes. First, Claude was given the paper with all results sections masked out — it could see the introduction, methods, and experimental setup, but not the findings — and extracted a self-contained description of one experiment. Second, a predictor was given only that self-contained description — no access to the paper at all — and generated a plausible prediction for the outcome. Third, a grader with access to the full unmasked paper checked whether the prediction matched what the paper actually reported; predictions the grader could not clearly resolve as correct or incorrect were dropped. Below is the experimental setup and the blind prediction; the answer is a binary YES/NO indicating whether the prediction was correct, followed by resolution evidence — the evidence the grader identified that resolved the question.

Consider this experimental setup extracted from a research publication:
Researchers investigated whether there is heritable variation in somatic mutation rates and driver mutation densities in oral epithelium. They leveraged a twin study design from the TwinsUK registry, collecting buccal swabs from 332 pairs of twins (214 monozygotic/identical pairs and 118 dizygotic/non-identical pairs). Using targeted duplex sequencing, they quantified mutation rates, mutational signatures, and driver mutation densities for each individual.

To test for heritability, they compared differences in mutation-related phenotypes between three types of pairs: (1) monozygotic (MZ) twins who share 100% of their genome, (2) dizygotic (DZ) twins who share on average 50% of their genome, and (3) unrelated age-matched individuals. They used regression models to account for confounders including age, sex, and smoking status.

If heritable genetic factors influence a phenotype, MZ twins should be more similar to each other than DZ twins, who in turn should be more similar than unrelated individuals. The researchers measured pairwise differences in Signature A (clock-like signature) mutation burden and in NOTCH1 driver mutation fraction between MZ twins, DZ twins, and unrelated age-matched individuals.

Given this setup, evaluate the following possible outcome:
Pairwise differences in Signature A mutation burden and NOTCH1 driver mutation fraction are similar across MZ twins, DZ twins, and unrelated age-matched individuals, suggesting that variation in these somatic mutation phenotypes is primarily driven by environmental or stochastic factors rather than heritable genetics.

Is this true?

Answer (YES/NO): NO